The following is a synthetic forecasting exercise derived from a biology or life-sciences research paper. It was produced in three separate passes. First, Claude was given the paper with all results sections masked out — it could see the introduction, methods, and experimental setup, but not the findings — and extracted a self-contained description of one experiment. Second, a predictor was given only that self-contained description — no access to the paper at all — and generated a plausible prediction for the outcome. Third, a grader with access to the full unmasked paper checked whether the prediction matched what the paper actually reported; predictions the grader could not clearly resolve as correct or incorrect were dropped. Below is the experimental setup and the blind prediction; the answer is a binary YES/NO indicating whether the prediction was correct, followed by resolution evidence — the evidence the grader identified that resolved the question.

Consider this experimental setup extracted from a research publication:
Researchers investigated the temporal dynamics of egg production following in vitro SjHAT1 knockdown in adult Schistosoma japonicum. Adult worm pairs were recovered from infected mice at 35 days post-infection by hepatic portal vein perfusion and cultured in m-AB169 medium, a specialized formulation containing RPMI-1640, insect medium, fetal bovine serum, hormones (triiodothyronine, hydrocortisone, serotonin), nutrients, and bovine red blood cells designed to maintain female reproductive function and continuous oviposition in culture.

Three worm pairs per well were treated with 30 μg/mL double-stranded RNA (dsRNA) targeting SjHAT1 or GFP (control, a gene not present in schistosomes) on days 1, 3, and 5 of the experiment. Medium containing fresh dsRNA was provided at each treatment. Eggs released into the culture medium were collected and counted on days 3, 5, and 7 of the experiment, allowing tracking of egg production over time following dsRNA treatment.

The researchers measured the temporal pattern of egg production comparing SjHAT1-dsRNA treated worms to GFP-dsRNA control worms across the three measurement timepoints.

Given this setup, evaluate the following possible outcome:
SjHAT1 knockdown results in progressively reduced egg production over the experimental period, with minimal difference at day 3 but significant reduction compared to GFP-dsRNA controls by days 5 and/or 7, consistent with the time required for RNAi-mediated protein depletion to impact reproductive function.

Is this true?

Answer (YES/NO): YES